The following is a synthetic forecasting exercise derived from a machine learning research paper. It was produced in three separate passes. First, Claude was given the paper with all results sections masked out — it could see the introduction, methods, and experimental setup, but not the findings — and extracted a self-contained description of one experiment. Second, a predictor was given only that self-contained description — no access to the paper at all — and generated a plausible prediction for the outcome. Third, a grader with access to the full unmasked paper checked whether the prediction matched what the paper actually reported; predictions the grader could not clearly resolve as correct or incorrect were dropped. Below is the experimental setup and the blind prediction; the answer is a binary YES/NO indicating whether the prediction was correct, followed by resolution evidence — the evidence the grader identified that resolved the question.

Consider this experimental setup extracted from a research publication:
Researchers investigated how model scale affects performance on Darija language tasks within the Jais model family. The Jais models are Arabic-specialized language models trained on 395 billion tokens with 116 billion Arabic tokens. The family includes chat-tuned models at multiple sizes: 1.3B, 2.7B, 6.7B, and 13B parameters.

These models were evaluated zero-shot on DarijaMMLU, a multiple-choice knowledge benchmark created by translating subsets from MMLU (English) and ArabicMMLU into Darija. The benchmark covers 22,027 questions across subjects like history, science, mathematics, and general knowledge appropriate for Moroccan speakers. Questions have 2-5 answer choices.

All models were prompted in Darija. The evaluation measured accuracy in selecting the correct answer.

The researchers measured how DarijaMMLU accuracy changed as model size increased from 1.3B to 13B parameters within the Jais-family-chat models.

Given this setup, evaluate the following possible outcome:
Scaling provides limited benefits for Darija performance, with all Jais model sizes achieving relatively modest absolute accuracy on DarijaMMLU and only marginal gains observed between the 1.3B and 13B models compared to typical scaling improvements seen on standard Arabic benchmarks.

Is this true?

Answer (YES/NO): NO